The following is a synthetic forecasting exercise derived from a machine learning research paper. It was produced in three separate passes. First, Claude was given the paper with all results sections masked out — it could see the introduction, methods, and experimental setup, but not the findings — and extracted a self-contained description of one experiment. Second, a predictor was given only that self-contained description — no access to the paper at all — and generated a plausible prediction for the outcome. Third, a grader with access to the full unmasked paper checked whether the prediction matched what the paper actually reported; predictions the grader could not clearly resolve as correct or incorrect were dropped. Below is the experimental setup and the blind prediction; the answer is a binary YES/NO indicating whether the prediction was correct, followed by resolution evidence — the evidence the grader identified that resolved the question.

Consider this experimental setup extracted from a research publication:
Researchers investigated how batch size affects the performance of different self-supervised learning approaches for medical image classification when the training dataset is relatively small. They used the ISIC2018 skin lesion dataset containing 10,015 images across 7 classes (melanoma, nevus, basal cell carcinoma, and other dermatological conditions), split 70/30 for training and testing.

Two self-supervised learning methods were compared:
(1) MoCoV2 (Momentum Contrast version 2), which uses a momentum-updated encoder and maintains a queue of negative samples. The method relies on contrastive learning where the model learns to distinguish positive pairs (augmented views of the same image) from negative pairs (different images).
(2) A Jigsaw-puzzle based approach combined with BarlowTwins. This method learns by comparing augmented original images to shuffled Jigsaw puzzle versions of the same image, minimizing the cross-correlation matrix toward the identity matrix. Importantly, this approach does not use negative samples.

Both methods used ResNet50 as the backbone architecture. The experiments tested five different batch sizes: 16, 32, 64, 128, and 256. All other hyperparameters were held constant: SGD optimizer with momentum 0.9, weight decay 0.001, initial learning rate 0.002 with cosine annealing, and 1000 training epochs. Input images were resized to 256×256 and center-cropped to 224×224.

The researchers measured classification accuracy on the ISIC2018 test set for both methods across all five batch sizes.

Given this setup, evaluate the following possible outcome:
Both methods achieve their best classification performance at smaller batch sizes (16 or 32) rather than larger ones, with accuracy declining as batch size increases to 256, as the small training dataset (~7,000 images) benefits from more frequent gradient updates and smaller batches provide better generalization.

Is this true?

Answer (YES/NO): NO